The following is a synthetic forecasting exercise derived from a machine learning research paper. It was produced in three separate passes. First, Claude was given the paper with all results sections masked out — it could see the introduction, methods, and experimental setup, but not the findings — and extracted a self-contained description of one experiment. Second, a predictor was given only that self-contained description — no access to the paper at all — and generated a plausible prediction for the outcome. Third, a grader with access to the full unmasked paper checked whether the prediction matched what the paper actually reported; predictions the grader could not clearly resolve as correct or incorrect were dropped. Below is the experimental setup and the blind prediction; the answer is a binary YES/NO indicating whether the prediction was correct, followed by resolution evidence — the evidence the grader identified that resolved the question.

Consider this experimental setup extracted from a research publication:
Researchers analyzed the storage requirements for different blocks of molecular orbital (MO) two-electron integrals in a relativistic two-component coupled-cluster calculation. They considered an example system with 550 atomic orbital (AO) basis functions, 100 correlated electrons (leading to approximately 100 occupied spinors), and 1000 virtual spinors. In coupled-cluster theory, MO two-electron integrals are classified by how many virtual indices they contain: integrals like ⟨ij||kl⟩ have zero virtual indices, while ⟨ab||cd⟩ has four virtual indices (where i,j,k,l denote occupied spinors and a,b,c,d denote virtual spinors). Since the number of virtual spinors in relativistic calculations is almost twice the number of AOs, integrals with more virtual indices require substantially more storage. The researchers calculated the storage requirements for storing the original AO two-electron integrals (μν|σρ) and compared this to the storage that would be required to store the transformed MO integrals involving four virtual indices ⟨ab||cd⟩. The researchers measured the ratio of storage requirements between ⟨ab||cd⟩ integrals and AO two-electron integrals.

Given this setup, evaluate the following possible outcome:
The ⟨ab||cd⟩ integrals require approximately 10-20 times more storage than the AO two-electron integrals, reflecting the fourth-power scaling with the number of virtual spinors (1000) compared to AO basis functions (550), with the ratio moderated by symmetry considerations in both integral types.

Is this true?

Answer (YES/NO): NO